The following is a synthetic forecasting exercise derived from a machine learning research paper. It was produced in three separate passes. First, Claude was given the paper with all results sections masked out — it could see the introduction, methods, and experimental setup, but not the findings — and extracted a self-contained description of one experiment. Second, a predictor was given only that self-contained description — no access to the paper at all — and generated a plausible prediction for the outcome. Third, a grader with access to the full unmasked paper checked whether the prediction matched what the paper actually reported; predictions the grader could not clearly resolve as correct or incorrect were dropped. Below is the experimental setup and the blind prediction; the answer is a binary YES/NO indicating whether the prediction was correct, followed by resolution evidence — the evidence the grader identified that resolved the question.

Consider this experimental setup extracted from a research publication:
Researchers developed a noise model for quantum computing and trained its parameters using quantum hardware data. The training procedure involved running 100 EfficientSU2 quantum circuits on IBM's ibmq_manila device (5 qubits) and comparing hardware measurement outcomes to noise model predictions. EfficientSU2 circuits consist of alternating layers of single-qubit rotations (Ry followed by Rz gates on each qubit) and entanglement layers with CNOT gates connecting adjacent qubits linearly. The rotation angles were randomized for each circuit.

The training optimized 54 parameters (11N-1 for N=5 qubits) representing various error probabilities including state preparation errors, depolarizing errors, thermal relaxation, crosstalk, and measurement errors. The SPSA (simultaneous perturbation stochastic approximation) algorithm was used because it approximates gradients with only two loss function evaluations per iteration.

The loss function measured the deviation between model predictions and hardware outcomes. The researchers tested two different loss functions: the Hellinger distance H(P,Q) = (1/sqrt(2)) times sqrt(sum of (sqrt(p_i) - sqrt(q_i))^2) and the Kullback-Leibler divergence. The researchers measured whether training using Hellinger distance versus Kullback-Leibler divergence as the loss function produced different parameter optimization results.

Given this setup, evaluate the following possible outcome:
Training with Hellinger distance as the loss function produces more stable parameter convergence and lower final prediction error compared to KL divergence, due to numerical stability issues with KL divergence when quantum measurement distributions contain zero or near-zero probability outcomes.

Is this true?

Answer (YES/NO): NO